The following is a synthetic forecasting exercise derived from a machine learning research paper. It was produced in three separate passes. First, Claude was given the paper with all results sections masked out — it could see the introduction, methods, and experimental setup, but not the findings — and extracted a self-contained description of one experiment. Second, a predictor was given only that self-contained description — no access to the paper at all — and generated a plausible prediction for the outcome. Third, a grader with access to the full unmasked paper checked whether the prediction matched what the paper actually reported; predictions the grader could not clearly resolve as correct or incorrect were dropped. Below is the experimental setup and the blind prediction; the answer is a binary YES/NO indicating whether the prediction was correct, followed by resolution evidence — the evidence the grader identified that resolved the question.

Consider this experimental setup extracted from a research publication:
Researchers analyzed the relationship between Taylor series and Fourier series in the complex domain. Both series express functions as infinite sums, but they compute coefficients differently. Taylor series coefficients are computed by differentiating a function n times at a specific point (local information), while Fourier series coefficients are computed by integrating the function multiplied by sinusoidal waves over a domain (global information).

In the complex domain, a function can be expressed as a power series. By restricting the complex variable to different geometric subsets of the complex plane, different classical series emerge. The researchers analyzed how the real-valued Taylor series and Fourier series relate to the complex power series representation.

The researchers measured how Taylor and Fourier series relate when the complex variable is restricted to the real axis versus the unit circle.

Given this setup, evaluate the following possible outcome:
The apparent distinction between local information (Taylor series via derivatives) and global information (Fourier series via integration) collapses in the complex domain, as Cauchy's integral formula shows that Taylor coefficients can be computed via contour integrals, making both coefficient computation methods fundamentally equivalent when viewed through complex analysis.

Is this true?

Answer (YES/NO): NO